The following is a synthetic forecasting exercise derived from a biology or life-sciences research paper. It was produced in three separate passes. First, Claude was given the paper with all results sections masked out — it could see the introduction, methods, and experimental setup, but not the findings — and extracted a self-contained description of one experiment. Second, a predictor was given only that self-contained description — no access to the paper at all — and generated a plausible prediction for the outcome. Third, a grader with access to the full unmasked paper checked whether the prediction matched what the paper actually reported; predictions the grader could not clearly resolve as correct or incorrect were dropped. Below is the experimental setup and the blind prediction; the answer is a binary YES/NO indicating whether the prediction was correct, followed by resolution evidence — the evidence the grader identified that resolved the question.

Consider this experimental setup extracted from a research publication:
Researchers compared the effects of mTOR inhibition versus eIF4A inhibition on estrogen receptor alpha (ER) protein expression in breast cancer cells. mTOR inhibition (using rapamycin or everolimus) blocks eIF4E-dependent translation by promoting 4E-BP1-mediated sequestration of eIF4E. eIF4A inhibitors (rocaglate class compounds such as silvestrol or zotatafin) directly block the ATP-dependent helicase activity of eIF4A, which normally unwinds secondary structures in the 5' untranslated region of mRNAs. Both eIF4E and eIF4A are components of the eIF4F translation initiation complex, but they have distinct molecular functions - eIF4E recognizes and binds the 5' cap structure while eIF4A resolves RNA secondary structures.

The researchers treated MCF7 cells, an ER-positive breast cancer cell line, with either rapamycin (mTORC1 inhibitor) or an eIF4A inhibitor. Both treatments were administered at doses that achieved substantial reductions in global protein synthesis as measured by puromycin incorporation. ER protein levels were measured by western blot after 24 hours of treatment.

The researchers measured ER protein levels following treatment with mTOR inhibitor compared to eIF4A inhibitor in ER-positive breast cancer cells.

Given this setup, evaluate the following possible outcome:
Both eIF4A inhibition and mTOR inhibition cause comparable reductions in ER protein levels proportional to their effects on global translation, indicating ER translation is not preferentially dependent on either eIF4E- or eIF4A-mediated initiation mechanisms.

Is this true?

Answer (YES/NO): NO